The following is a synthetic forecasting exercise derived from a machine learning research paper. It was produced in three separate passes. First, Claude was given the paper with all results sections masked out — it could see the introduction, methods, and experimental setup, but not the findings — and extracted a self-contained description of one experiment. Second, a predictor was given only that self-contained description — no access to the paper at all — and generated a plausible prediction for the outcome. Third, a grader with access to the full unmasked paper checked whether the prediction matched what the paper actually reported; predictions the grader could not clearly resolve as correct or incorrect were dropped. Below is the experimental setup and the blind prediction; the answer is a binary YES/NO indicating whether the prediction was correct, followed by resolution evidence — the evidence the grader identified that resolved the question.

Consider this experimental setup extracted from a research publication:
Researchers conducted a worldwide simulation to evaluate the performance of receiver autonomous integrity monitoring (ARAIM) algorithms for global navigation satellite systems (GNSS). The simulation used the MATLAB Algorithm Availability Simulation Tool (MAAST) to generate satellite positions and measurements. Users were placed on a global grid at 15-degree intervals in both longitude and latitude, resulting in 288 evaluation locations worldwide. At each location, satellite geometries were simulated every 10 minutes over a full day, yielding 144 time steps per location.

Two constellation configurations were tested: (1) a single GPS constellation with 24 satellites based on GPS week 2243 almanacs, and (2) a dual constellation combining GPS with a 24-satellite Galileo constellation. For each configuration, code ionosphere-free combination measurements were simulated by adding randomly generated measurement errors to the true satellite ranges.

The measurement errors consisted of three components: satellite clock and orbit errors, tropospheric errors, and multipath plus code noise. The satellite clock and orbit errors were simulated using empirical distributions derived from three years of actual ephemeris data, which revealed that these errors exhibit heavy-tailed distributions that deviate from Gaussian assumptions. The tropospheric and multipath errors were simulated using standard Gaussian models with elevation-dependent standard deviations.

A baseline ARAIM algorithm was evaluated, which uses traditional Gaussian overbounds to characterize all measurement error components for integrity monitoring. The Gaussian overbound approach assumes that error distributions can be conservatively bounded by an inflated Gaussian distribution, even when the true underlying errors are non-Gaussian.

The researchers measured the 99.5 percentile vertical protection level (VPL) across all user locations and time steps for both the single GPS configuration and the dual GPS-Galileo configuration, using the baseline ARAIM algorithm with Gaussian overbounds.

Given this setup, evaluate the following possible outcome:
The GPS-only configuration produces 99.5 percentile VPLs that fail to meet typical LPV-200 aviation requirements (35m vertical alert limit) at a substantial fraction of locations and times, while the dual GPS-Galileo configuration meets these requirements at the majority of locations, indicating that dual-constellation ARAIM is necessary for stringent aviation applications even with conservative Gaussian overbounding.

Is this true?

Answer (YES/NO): NO